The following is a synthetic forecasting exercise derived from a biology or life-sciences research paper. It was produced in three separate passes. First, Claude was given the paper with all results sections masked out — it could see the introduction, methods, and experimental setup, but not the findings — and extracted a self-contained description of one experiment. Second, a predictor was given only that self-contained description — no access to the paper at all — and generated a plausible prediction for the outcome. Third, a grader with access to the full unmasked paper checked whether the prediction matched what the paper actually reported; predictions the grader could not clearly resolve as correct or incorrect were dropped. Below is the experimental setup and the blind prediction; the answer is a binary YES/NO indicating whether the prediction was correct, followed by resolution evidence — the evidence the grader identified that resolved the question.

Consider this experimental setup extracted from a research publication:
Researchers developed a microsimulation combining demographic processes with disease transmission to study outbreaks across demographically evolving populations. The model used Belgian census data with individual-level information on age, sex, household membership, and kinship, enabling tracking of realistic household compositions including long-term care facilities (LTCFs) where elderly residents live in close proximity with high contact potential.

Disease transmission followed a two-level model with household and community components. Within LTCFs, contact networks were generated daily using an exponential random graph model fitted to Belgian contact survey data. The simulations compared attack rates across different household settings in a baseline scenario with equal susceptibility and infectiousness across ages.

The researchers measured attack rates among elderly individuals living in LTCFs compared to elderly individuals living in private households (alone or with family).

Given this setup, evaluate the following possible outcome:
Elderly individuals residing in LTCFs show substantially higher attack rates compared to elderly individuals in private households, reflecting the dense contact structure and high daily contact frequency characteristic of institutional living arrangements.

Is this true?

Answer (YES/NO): NO